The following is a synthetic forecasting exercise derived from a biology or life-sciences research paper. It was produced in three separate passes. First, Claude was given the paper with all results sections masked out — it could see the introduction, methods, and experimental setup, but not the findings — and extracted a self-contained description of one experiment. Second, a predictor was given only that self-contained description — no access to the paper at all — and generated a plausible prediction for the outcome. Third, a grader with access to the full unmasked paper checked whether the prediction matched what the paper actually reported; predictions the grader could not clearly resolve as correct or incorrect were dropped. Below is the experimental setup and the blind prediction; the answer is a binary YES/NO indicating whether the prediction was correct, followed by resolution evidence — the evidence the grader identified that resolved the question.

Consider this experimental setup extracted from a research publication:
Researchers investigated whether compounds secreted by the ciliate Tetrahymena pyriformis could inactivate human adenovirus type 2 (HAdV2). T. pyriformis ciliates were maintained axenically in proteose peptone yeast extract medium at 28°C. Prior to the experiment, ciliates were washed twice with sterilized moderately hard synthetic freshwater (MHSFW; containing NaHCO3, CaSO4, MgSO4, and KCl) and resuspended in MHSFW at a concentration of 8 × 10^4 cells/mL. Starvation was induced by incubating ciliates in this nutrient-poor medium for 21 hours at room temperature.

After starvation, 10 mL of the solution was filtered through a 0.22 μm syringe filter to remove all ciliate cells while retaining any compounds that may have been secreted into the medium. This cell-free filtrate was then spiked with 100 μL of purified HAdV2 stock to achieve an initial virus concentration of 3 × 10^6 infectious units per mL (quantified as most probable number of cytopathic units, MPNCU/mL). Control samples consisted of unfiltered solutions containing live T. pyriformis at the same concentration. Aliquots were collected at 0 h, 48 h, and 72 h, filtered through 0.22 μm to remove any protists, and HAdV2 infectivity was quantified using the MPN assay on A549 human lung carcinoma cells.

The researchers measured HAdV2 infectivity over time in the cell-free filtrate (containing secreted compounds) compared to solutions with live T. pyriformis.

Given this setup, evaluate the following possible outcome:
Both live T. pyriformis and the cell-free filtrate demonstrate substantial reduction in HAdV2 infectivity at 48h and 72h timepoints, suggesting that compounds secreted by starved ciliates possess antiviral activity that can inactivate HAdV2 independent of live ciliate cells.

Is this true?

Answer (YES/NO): NO